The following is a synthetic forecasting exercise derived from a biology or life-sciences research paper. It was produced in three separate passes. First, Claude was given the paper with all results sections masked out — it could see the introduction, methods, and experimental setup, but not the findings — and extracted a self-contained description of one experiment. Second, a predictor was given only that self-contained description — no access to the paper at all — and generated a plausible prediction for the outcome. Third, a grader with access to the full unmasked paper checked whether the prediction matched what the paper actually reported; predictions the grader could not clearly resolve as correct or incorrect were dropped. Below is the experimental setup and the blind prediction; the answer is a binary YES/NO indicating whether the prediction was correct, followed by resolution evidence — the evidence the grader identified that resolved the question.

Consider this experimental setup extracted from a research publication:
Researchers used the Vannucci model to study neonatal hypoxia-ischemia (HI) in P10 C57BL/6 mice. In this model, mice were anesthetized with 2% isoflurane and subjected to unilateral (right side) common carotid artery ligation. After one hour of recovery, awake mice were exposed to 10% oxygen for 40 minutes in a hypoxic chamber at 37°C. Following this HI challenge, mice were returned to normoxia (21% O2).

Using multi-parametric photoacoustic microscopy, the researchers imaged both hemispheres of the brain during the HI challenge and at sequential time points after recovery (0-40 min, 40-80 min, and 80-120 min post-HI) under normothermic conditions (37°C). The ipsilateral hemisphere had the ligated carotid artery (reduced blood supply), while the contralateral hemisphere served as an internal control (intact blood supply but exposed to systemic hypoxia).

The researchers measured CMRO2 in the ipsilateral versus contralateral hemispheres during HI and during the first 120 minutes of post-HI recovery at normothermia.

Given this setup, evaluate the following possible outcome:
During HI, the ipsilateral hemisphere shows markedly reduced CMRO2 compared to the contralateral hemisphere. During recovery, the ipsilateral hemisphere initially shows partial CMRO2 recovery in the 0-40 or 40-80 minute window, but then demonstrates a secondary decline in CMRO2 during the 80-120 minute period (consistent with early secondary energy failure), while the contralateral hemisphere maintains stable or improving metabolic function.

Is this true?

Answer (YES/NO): NO